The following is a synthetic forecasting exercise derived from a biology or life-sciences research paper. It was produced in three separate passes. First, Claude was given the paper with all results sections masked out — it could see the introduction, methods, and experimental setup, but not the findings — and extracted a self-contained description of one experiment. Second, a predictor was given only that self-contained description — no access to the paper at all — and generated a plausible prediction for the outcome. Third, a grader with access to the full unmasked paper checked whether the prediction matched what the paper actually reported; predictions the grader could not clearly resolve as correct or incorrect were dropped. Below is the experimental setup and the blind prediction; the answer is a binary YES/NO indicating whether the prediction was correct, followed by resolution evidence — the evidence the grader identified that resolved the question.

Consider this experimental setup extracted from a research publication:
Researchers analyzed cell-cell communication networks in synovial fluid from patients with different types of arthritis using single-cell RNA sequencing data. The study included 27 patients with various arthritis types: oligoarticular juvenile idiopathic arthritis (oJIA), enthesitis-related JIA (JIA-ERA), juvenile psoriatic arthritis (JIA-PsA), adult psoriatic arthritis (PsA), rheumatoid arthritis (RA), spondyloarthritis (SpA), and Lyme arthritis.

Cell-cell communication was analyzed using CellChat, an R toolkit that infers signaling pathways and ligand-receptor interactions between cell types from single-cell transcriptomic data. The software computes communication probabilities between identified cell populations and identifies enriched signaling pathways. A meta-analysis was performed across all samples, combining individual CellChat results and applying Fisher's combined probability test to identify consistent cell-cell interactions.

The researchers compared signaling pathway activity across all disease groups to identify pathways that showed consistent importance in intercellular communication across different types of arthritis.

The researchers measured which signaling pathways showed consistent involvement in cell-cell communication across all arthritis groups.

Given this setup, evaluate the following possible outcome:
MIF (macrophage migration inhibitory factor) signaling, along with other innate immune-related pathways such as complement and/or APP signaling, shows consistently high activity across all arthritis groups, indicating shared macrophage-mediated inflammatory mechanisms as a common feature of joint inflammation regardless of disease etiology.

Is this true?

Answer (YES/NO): NO